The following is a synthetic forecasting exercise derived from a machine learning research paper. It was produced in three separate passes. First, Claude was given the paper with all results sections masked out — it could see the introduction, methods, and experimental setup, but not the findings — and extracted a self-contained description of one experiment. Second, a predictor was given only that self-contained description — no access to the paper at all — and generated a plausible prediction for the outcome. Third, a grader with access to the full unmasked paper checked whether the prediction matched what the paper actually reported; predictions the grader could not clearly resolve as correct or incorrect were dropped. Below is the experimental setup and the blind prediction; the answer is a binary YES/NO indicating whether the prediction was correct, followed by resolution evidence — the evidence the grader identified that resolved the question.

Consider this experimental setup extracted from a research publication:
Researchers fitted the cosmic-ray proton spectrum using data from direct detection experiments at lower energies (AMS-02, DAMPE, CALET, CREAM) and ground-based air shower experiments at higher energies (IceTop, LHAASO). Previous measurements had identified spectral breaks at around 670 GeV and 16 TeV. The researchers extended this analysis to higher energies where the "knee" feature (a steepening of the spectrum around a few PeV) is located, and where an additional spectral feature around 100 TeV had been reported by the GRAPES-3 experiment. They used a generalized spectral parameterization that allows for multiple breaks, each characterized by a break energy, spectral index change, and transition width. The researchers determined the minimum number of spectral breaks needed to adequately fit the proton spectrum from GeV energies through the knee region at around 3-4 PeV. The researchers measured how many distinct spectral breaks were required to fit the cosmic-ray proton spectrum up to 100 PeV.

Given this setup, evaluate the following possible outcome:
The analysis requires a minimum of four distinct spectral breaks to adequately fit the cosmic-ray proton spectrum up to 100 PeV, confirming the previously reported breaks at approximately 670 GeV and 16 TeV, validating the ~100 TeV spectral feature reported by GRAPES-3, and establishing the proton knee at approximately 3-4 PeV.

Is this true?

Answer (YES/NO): YES